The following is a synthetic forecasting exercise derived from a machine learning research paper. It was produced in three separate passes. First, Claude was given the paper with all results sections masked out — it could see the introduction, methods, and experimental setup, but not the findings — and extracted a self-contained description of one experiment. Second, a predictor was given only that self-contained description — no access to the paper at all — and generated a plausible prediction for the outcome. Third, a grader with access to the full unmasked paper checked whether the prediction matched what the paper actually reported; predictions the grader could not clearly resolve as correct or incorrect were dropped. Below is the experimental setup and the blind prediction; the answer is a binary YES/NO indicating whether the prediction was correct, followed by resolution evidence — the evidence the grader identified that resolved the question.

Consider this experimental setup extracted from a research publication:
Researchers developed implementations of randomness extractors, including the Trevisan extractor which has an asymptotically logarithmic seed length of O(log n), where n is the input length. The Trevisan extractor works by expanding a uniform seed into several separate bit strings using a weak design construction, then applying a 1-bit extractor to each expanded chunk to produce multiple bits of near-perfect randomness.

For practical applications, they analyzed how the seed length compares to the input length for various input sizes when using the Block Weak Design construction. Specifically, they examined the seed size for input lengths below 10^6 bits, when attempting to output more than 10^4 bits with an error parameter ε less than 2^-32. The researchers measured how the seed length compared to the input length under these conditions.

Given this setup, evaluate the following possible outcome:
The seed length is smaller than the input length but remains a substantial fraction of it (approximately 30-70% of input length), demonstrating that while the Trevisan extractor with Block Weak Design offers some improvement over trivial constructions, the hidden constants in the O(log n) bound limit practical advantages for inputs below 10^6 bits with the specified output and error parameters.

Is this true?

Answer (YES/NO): NO